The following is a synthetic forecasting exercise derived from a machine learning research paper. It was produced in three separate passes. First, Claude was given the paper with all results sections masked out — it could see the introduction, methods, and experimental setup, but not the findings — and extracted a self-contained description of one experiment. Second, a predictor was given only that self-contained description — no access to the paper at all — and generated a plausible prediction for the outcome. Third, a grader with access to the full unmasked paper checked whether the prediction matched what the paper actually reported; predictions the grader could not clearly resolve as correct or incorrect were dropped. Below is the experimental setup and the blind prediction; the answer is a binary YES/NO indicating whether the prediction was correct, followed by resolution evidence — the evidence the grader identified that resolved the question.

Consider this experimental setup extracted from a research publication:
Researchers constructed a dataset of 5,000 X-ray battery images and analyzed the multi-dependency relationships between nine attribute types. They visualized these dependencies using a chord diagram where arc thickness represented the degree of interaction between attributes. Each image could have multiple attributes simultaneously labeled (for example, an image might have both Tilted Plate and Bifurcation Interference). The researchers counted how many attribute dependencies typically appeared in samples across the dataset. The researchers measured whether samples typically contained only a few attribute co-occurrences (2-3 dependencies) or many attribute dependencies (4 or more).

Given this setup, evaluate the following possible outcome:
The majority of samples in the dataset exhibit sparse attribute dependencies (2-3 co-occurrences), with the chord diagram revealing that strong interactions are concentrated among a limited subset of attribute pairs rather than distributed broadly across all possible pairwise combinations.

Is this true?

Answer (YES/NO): NO